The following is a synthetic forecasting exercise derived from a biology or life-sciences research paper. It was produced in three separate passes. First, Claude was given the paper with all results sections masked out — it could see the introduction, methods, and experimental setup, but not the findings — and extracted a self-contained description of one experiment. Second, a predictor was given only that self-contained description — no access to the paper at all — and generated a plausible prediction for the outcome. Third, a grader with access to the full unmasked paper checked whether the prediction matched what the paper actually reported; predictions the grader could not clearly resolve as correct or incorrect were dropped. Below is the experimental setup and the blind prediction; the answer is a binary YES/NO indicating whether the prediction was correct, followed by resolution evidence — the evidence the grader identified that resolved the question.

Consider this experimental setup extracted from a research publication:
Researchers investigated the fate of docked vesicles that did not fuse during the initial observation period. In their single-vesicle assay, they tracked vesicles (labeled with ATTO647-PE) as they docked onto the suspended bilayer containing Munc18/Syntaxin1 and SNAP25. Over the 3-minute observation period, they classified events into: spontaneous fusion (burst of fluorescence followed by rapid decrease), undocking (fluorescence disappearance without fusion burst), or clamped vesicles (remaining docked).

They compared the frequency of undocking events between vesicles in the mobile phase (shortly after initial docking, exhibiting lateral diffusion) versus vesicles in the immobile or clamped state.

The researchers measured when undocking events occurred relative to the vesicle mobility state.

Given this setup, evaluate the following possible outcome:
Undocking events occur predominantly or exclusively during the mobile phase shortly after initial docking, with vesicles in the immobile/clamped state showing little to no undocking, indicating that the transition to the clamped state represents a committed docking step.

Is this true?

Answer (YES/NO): YES